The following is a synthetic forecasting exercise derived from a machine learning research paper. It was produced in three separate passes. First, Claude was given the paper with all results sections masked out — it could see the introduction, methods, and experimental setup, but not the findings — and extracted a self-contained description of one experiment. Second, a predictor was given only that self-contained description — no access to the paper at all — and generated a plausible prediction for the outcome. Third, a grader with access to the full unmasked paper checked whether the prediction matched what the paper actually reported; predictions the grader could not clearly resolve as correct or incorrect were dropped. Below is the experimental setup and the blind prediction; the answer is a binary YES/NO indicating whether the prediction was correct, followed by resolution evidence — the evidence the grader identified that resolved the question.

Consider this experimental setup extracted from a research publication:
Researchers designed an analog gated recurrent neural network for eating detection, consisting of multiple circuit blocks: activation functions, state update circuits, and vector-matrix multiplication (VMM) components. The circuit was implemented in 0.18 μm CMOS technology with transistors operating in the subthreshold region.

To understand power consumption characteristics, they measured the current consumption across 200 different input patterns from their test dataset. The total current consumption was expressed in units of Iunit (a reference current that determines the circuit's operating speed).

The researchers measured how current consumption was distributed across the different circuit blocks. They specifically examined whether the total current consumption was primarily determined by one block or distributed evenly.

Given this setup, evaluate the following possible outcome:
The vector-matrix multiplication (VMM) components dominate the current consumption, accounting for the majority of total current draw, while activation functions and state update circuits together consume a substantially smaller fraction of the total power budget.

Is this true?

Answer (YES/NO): YES